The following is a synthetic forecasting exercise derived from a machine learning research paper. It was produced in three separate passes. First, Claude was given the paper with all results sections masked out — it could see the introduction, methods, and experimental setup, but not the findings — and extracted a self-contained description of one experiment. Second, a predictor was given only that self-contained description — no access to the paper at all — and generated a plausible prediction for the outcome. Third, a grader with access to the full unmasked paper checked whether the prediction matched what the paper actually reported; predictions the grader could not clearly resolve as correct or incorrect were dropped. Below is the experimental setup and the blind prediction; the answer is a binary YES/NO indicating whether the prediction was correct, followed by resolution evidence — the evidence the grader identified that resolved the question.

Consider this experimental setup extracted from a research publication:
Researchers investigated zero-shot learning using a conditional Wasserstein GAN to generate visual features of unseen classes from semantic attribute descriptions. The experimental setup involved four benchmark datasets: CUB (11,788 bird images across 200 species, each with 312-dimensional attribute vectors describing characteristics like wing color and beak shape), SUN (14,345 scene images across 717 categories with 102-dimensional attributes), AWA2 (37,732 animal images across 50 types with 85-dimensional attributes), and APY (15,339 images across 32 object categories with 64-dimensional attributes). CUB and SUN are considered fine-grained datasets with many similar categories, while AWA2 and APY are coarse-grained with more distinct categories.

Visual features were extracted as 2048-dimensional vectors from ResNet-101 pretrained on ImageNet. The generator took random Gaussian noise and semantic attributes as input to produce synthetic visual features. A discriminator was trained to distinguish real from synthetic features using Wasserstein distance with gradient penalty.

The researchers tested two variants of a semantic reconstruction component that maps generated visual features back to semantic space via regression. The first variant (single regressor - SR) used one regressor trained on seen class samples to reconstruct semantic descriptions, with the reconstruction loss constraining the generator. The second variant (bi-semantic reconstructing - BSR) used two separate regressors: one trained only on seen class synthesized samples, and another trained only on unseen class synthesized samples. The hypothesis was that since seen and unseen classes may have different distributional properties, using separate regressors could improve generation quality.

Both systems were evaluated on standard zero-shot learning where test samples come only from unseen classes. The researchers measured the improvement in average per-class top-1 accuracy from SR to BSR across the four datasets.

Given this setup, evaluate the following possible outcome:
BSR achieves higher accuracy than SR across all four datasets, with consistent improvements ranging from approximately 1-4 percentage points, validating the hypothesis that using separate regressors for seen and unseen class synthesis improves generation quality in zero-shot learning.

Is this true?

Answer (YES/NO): YES